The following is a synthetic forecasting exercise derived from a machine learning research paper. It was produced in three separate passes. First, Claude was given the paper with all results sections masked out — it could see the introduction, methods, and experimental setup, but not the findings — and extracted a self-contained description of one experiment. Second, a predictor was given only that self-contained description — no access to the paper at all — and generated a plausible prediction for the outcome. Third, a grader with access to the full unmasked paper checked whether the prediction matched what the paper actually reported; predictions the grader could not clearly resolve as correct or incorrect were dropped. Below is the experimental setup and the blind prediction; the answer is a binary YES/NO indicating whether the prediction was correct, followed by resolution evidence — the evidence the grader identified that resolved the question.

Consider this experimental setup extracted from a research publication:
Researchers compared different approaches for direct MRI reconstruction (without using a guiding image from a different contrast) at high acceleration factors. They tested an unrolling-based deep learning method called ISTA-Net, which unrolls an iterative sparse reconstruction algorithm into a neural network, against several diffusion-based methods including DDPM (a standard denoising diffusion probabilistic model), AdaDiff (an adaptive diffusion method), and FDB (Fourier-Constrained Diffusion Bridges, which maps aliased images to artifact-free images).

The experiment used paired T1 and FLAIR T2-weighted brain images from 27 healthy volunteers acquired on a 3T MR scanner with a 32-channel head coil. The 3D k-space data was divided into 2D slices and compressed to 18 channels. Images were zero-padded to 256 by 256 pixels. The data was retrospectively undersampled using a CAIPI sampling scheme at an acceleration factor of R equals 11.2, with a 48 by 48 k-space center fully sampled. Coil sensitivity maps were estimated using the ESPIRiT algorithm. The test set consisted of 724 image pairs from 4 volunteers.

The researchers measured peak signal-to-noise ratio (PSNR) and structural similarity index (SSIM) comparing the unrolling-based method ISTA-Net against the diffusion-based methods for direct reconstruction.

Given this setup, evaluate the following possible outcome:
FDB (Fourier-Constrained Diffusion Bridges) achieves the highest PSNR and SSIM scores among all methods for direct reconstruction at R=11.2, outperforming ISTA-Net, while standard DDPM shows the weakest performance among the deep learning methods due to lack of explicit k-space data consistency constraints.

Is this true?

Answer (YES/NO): NO